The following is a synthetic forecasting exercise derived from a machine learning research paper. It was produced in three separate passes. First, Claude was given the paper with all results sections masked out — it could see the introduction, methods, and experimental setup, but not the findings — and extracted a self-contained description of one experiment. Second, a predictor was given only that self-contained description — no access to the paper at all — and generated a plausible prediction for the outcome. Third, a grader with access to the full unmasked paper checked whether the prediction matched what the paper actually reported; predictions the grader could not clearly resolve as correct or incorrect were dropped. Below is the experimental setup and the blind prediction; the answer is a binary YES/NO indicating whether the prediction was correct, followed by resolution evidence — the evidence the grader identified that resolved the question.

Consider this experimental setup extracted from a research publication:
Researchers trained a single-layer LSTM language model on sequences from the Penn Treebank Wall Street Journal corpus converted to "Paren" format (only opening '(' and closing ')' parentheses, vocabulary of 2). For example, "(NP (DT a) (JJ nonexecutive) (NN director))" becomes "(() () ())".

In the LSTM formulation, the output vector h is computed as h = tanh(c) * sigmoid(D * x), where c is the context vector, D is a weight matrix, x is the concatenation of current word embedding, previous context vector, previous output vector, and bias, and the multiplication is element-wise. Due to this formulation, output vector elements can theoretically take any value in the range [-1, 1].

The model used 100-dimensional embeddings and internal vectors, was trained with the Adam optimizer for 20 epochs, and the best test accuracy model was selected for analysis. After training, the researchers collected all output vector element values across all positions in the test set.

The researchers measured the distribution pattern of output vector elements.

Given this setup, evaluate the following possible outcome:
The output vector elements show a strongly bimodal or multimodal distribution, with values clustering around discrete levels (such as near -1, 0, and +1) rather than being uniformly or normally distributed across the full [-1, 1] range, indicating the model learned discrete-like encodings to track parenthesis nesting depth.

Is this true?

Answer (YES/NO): YES